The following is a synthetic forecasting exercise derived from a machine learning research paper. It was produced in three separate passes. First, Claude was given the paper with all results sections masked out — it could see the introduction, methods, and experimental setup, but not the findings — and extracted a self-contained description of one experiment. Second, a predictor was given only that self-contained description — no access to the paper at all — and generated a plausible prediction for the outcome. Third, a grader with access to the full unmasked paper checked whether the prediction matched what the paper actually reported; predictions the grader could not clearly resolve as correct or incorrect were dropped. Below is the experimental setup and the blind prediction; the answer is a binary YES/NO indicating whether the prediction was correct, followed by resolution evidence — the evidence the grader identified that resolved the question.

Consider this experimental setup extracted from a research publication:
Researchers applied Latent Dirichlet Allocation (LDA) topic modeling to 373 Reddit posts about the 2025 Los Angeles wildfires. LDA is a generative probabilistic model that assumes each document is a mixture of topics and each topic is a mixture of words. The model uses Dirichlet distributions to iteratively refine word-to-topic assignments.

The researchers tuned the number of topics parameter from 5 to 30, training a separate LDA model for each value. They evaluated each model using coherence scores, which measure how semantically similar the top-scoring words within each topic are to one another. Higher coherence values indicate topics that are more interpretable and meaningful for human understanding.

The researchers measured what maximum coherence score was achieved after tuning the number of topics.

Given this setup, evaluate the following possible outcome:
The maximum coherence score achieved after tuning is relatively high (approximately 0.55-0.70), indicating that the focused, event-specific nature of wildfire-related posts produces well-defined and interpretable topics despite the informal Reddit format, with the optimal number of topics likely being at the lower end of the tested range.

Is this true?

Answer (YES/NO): NO